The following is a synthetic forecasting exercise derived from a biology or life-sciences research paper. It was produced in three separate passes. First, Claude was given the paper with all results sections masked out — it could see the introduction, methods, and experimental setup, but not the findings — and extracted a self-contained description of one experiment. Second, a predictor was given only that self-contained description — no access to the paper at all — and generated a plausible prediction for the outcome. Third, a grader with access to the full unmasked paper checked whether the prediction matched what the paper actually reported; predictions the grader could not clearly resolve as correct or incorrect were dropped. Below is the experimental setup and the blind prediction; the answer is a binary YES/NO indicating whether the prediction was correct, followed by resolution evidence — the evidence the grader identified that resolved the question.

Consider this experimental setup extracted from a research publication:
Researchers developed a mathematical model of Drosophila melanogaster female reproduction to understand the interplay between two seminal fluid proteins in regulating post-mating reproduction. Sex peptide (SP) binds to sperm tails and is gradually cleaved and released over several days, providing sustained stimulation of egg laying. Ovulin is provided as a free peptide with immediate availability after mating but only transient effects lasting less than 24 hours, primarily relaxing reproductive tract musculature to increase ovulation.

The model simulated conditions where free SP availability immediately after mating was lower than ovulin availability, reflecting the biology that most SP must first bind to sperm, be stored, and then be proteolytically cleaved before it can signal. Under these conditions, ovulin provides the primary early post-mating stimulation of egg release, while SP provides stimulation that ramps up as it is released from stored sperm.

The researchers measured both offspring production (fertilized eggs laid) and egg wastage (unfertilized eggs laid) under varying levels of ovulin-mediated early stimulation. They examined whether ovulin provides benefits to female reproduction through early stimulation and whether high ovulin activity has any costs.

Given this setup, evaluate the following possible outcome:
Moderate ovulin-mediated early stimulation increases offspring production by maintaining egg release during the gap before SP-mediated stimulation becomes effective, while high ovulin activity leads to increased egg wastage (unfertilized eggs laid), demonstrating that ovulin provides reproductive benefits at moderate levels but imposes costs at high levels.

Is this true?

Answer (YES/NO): NO